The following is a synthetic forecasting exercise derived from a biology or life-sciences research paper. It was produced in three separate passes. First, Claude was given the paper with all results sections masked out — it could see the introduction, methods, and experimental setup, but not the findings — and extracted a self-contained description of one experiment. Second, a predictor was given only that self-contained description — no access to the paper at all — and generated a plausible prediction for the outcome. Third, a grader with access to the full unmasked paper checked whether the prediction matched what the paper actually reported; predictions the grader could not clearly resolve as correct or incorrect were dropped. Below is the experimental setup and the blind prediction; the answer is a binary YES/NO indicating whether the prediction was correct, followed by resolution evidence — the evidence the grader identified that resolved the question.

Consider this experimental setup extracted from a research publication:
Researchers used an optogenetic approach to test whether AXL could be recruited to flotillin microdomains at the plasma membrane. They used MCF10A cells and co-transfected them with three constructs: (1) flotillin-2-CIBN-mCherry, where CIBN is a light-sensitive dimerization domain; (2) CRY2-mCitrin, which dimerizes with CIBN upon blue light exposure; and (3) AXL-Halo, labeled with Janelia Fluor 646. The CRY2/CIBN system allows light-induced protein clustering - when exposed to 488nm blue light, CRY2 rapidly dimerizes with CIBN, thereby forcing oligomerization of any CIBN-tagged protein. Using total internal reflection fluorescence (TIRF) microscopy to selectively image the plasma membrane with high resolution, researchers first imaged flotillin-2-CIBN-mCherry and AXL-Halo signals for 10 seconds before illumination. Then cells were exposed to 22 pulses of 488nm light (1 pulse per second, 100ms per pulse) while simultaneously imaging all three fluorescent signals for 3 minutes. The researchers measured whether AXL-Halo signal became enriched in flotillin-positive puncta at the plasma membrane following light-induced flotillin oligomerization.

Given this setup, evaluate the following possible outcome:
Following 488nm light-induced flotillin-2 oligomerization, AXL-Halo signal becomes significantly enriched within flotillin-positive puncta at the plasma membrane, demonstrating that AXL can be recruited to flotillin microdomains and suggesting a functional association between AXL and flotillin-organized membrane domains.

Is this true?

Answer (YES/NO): YES